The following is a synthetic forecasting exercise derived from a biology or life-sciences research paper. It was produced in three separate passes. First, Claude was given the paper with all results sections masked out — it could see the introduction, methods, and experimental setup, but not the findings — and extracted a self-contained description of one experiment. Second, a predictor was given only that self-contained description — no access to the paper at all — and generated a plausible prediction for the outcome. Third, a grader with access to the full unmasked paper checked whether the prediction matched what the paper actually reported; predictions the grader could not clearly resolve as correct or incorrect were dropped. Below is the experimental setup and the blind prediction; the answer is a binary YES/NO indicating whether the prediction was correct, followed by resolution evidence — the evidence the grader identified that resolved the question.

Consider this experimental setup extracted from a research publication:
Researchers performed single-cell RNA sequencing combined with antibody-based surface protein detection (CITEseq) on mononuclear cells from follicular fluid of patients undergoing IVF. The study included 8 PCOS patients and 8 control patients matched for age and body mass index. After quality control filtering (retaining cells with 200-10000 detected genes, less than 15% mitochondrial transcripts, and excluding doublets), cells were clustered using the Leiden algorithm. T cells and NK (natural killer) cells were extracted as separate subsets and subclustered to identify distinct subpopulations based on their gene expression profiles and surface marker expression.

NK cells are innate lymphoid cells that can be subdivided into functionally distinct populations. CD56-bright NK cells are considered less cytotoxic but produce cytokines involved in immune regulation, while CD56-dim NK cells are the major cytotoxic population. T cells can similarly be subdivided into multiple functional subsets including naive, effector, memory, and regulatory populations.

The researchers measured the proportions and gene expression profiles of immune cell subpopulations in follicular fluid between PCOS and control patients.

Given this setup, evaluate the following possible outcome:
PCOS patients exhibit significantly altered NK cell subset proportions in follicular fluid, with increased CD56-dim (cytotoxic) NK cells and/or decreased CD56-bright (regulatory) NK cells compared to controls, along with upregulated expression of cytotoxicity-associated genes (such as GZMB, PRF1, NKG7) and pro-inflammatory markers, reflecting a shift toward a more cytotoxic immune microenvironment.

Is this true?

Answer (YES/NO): NO